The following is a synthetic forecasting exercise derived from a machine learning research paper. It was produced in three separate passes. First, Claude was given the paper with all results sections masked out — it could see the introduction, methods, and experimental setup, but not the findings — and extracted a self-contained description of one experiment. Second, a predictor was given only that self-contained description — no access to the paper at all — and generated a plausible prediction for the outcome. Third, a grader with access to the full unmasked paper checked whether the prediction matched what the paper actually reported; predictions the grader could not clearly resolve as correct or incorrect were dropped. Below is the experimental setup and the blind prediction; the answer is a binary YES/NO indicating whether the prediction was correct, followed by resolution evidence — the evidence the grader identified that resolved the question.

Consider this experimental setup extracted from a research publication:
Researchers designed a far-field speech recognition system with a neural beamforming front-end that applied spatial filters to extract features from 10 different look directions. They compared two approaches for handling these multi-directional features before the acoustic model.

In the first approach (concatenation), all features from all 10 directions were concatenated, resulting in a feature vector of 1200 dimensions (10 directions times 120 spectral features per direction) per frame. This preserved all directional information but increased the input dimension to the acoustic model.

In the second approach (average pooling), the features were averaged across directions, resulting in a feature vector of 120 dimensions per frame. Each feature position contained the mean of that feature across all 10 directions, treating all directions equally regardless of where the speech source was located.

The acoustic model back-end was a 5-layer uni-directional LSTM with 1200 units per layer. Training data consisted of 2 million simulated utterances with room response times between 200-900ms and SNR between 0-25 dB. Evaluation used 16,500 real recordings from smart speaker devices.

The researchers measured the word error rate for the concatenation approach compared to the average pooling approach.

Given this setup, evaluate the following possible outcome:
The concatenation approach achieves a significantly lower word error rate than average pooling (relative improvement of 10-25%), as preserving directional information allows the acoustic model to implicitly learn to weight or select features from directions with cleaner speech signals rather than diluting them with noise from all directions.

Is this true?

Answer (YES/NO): NO